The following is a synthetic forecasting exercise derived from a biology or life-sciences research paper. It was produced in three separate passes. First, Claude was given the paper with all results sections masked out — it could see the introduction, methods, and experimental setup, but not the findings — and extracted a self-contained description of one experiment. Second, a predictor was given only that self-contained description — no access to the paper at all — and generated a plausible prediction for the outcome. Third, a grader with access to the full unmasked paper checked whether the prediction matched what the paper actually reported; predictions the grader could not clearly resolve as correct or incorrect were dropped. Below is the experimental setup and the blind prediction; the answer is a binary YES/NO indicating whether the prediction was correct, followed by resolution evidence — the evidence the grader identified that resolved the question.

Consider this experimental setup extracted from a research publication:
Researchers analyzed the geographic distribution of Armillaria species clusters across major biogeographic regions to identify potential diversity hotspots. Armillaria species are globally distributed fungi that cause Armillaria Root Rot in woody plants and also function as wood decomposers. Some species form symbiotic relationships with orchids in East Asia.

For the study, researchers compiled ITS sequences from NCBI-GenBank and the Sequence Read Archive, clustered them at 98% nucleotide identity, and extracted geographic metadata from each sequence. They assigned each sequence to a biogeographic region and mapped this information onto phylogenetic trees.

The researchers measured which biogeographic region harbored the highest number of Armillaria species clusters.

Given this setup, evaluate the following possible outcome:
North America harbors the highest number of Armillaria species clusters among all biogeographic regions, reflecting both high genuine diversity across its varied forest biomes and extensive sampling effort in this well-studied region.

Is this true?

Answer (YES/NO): NO